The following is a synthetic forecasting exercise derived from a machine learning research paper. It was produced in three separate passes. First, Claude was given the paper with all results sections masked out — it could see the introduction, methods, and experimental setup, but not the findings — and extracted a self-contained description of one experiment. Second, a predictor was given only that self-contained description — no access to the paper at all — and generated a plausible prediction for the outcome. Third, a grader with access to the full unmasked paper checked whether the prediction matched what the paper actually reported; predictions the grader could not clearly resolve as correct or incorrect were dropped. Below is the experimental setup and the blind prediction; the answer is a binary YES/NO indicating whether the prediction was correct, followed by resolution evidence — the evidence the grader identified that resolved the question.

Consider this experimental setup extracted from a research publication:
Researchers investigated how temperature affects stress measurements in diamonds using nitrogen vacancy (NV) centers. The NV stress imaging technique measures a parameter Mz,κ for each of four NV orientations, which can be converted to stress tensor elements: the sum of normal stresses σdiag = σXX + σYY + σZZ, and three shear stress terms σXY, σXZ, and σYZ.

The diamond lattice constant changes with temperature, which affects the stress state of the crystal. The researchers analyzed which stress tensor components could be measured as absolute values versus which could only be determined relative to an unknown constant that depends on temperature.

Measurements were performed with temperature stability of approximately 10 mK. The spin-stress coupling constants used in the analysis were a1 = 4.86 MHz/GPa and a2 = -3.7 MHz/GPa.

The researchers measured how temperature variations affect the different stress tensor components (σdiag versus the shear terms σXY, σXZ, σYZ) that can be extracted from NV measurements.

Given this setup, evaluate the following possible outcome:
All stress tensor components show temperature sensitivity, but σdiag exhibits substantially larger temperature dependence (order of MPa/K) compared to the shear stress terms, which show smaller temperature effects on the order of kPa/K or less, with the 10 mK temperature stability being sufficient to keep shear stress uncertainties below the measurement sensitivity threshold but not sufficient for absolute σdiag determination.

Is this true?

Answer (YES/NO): NO